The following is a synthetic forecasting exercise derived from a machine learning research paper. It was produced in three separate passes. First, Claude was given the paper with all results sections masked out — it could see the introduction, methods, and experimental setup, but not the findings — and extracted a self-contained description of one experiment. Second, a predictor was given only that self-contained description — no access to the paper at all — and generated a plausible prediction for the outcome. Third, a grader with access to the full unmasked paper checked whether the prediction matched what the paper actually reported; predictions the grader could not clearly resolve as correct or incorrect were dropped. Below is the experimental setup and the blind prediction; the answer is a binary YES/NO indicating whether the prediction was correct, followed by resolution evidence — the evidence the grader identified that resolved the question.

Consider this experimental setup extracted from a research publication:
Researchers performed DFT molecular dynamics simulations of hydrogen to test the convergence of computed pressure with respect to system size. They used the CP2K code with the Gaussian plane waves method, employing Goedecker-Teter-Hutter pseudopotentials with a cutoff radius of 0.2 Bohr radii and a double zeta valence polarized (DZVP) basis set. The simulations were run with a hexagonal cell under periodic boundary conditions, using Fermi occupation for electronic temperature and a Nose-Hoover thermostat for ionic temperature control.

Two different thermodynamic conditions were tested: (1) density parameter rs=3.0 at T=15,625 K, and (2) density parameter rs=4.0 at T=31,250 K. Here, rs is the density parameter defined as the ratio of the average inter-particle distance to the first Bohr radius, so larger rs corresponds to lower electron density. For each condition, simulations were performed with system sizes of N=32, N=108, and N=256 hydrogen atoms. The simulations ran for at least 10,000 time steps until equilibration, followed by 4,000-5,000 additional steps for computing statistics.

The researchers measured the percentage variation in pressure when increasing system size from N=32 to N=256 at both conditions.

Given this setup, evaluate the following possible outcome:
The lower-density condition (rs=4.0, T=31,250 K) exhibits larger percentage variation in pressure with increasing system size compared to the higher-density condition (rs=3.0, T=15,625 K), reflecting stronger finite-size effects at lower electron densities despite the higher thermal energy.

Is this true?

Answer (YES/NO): NO